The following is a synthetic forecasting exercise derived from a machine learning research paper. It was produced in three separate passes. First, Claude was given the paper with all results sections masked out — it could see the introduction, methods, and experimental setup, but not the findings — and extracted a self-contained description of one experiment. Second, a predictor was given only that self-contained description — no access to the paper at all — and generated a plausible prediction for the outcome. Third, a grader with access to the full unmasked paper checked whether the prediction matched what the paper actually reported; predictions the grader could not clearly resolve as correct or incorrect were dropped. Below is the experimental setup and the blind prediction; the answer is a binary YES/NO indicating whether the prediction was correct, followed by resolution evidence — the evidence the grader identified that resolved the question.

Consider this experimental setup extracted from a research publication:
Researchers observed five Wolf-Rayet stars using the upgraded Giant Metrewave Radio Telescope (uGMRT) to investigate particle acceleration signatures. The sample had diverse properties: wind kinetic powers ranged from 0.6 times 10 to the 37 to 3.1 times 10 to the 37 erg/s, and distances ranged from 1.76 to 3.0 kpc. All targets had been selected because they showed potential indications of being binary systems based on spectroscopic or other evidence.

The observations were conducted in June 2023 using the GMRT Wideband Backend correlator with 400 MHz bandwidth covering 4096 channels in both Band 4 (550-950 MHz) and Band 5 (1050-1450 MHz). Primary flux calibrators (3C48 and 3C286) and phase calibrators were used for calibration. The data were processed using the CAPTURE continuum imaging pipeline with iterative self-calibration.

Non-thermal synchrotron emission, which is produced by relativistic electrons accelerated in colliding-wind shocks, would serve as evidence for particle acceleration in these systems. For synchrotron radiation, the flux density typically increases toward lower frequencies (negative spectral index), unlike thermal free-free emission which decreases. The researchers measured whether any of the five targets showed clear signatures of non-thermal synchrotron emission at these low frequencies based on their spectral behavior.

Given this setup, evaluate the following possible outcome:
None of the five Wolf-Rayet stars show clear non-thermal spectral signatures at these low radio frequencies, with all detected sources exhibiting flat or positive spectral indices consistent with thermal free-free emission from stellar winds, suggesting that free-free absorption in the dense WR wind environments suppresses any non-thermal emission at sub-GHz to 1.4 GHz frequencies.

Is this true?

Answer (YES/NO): YES